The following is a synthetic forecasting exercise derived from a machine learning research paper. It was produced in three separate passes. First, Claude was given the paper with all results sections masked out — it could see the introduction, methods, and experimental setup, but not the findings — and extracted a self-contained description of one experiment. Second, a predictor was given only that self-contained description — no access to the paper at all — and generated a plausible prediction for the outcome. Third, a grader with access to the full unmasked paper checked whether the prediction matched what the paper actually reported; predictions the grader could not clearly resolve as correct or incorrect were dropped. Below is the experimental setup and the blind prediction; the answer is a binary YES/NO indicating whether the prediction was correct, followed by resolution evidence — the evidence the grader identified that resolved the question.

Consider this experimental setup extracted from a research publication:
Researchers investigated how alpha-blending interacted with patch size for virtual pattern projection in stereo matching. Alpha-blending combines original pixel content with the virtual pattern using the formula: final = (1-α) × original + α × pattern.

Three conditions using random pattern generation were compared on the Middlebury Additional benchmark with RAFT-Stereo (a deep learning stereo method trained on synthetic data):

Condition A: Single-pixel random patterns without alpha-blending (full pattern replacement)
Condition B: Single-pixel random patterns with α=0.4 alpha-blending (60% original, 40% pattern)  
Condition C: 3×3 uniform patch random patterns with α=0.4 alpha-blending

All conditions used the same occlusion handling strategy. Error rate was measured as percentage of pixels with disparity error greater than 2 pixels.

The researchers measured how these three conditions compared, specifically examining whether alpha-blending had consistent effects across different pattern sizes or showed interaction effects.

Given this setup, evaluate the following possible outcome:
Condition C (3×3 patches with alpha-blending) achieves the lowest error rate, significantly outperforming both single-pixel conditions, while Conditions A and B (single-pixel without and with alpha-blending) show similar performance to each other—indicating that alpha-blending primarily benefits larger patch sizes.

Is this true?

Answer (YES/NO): NO